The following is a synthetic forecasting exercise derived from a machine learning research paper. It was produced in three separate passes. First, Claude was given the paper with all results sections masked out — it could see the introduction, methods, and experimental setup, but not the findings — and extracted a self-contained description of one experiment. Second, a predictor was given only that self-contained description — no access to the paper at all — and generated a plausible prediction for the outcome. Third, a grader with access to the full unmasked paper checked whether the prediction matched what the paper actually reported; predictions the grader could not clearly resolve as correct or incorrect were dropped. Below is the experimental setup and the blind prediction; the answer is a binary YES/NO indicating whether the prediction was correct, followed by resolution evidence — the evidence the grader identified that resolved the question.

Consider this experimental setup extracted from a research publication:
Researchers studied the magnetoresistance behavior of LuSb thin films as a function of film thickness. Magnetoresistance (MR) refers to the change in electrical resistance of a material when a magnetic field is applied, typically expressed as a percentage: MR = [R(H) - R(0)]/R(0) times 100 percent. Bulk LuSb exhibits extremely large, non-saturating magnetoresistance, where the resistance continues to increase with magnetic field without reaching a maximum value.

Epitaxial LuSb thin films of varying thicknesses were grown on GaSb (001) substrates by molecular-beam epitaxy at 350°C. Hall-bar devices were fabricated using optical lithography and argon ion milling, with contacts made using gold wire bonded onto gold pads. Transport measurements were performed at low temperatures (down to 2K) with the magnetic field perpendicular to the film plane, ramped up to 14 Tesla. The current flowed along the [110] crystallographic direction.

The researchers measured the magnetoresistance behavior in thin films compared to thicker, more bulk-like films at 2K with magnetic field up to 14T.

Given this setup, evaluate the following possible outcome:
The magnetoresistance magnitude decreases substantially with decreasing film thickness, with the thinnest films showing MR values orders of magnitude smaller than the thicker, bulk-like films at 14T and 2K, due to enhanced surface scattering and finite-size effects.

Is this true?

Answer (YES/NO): NO